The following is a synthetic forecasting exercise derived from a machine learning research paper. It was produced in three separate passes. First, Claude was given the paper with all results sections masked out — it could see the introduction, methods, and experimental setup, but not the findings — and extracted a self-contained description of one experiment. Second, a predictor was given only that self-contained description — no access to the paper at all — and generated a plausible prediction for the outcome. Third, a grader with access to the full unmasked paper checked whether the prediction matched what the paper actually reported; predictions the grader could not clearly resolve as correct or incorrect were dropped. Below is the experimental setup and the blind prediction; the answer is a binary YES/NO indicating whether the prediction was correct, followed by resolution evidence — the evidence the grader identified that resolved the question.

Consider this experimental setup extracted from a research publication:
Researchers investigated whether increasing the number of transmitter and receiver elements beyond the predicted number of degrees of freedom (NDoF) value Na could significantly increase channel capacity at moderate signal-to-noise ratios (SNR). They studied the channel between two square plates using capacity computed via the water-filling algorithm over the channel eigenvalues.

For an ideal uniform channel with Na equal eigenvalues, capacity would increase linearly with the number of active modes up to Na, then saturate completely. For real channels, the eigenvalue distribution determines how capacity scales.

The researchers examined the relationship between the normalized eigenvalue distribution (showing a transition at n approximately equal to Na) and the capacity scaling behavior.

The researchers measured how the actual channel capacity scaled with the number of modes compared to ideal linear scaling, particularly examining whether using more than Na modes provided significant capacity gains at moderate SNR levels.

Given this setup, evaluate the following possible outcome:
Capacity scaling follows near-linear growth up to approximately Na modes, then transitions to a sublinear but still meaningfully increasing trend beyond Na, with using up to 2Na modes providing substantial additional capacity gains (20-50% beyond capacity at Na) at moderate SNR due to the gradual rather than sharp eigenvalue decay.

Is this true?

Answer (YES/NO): NO